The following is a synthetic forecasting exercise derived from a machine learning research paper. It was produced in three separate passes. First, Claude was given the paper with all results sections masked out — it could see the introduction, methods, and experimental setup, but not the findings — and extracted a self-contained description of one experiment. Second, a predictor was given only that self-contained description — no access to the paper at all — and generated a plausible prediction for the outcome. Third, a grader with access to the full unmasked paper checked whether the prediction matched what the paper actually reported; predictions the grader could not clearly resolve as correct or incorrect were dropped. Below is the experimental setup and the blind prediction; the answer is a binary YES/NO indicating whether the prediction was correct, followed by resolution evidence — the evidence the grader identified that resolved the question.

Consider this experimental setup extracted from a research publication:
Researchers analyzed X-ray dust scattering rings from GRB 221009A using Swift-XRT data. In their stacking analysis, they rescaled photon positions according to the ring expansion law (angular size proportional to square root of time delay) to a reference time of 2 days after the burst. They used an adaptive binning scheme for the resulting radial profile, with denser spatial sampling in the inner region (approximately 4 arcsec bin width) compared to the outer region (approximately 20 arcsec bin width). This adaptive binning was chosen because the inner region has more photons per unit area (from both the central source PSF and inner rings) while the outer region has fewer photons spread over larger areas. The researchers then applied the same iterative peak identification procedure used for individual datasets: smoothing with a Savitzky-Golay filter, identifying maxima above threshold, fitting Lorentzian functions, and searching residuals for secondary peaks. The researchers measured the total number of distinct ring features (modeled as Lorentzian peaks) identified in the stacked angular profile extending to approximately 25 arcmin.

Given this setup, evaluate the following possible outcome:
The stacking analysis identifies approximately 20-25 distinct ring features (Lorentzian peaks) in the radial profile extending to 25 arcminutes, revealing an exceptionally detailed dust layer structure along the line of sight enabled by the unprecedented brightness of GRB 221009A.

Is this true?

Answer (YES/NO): NO